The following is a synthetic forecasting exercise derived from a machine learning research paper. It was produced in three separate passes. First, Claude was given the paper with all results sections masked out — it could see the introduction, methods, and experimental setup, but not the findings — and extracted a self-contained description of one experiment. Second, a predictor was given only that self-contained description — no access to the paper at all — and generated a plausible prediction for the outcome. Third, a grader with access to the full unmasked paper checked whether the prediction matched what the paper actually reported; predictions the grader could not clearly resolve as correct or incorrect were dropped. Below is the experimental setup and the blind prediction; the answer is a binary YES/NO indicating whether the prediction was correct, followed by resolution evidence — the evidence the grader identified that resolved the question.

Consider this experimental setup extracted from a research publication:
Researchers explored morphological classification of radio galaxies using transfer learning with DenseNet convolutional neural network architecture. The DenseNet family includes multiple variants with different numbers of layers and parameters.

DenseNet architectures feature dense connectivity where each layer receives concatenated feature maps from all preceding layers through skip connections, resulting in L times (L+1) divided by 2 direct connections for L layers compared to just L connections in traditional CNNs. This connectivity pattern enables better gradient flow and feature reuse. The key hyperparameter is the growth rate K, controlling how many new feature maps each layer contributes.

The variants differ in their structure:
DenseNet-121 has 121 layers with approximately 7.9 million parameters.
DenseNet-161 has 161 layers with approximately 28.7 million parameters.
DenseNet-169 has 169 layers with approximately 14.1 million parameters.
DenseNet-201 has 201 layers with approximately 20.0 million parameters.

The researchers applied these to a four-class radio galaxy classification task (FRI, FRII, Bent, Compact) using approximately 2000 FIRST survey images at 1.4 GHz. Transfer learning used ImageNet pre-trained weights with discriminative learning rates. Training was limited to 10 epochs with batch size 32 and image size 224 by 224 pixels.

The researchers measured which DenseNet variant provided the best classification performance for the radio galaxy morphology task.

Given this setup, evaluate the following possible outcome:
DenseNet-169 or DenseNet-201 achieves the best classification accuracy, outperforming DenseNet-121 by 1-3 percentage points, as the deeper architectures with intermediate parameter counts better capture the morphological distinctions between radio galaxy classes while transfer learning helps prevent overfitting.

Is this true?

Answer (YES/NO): NO